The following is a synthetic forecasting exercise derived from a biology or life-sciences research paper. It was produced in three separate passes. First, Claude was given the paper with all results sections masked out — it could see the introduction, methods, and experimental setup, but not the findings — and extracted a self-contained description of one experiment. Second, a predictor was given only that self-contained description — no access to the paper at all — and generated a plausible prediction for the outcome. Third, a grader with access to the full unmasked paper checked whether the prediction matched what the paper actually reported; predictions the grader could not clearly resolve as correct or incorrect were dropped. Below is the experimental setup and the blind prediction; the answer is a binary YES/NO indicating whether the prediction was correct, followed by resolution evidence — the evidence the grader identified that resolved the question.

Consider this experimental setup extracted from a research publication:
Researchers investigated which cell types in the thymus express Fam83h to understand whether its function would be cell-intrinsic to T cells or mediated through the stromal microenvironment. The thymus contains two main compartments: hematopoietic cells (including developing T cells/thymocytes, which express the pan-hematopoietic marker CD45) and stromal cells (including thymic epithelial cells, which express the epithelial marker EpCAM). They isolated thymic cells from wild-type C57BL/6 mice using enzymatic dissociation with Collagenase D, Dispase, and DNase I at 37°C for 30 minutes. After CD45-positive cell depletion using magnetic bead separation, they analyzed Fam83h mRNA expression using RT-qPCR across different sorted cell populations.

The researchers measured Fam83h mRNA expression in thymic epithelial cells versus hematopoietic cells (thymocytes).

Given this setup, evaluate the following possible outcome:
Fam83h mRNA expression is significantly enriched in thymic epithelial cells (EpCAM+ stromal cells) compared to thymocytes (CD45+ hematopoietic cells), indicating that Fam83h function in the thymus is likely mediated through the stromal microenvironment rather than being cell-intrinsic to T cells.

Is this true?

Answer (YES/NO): YES